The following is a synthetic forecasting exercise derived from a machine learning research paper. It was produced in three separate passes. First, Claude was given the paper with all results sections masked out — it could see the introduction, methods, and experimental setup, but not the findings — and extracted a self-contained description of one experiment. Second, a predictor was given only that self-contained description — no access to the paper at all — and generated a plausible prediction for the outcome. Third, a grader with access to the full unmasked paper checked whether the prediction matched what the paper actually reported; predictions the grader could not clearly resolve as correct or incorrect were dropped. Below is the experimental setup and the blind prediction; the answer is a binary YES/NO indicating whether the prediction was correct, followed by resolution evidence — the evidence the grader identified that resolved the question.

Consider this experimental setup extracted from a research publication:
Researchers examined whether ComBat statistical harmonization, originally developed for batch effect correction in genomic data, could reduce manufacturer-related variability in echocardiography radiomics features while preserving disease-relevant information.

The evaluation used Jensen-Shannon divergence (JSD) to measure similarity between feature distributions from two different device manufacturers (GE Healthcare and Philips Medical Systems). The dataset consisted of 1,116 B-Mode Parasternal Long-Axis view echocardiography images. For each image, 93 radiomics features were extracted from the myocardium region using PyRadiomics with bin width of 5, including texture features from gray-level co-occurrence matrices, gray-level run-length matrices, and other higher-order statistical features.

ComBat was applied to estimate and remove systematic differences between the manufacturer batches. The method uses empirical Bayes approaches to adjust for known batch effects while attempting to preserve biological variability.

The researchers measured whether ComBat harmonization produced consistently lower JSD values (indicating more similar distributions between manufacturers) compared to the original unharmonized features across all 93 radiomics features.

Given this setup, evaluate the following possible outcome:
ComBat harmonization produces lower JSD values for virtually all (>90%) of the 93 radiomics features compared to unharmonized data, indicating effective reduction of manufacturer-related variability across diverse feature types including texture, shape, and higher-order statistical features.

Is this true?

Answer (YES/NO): NO